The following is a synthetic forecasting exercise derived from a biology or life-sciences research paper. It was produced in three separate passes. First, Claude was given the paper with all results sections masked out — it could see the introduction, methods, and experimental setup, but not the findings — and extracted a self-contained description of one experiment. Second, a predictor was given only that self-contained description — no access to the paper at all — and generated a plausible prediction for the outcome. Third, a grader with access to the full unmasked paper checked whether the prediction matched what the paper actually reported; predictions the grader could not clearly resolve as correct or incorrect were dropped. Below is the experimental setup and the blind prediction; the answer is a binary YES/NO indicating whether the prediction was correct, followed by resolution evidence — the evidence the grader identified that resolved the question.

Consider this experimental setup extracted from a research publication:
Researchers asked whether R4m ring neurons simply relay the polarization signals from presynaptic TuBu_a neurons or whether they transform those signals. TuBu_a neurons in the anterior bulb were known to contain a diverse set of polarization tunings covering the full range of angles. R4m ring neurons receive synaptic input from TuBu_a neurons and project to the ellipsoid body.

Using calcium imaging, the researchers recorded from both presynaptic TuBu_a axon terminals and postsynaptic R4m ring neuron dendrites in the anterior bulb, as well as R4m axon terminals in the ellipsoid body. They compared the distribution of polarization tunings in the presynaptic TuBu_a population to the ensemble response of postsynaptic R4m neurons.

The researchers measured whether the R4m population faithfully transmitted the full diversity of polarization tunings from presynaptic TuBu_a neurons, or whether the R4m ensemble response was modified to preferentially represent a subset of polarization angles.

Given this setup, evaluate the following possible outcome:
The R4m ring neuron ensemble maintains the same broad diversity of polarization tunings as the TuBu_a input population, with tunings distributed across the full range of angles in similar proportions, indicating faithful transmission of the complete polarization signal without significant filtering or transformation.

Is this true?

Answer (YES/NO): NO